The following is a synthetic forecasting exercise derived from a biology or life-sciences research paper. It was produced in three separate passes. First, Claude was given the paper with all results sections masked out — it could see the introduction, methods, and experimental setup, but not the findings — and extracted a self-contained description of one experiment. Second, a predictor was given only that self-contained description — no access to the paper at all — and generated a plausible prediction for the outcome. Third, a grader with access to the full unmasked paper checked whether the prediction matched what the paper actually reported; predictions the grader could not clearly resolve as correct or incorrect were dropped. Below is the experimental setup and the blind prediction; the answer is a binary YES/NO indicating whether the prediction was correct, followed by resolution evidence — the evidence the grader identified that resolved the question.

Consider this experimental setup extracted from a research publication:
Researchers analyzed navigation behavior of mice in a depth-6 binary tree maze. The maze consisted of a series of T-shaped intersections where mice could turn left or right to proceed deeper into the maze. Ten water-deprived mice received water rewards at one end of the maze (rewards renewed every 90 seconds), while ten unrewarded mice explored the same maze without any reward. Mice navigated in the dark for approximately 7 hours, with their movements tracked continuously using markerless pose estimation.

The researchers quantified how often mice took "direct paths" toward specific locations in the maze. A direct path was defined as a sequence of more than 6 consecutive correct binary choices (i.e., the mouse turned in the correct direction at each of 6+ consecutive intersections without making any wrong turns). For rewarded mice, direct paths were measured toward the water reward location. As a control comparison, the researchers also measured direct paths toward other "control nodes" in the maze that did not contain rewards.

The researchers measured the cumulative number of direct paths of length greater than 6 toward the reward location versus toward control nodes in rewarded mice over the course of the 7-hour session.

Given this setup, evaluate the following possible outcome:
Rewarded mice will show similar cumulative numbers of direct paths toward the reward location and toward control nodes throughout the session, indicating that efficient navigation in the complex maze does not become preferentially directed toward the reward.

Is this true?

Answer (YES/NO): NO